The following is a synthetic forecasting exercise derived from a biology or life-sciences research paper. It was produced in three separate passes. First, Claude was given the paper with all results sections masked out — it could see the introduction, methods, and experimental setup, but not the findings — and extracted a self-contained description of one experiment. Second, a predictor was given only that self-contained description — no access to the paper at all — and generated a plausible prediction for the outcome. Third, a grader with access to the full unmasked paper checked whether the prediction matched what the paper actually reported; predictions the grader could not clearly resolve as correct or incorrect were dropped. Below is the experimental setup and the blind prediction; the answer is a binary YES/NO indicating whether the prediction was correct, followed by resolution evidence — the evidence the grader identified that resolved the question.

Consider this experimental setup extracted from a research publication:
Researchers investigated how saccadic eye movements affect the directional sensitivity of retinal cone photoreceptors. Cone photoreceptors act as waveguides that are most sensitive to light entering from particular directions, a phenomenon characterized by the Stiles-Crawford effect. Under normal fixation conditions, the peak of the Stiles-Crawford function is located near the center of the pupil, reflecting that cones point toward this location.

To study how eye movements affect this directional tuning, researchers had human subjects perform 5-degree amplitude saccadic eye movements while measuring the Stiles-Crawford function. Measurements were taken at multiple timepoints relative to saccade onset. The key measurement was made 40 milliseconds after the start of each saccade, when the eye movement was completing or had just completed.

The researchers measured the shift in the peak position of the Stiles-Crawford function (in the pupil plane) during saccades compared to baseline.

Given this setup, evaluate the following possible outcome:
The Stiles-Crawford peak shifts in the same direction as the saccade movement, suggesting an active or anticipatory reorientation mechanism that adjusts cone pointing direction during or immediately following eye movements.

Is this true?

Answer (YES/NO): NO